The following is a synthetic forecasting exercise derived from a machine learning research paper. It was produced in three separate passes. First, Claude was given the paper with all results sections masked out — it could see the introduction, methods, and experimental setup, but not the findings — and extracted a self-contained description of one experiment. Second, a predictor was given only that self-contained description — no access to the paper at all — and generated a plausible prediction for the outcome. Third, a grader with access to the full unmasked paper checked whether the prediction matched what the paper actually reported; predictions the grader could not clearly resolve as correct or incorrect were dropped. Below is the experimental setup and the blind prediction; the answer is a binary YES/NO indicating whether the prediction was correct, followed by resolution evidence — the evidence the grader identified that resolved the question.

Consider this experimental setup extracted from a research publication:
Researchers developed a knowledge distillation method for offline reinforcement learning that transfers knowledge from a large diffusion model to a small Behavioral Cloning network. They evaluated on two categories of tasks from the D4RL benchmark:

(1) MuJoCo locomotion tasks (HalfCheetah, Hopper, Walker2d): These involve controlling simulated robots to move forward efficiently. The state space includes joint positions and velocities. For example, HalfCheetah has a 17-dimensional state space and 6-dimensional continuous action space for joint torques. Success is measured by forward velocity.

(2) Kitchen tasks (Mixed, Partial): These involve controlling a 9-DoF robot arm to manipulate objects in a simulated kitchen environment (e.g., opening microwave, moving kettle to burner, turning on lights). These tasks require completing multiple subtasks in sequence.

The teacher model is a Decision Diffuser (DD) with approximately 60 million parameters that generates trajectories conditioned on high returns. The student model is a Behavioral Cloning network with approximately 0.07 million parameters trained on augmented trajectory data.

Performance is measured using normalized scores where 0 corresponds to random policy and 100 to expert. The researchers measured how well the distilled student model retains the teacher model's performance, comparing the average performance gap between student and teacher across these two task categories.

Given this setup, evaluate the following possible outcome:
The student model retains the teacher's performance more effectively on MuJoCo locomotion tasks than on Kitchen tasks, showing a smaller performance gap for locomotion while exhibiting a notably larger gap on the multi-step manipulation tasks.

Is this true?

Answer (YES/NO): YES